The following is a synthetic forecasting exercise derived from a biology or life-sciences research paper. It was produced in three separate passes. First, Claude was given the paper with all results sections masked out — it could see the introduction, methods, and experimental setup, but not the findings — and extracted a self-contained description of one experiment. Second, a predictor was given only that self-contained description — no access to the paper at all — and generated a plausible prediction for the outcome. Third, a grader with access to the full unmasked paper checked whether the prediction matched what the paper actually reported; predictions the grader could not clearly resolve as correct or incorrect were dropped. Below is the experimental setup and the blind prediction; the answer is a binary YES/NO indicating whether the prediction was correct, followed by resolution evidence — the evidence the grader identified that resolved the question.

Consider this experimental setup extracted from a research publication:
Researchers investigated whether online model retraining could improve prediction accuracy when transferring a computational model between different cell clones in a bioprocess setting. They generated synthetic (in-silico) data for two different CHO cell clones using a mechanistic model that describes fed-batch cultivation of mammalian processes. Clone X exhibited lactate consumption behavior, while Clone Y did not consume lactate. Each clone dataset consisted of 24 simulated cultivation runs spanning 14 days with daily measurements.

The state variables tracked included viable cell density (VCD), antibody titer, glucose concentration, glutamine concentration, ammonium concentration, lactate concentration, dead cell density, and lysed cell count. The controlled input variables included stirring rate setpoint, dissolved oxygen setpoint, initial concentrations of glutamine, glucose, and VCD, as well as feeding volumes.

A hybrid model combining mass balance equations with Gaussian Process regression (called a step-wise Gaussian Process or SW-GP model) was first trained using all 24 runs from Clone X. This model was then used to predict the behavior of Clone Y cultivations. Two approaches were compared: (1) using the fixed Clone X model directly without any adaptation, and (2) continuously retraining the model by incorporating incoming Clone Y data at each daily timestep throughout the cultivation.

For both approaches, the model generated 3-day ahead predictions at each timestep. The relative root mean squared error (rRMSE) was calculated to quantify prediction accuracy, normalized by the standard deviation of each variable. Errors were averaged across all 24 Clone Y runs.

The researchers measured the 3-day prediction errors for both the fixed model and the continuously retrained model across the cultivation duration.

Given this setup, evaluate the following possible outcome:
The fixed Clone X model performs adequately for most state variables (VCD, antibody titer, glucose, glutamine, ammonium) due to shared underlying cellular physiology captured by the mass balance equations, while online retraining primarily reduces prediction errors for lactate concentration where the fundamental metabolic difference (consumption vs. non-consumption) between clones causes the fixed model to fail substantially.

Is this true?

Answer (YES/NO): NO